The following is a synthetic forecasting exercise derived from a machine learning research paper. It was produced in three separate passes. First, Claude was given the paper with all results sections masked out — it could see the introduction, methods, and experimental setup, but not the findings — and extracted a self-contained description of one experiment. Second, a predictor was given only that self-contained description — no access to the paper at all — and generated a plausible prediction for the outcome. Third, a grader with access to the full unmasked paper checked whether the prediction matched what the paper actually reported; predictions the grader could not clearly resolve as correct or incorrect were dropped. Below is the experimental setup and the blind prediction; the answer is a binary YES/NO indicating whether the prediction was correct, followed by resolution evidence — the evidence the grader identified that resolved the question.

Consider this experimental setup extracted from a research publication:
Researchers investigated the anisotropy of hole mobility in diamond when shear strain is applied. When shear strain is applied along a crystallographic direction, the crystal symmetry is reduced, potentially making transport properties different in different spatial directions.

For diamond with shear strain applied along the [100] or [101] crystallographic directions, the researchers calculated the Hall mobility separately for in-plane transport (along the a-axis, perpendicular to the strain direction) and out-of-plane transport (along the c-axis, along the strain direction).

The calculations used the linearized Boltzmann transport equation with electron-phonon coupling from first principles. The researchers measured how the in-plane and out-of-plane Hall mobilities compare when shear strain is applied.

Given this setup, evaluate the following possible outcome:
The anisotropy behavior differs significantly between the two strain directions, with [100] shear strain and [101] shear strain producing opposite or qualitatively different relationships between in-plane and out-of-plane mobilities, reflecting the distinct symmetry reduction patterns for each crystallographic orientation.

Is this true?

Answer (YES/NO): NO